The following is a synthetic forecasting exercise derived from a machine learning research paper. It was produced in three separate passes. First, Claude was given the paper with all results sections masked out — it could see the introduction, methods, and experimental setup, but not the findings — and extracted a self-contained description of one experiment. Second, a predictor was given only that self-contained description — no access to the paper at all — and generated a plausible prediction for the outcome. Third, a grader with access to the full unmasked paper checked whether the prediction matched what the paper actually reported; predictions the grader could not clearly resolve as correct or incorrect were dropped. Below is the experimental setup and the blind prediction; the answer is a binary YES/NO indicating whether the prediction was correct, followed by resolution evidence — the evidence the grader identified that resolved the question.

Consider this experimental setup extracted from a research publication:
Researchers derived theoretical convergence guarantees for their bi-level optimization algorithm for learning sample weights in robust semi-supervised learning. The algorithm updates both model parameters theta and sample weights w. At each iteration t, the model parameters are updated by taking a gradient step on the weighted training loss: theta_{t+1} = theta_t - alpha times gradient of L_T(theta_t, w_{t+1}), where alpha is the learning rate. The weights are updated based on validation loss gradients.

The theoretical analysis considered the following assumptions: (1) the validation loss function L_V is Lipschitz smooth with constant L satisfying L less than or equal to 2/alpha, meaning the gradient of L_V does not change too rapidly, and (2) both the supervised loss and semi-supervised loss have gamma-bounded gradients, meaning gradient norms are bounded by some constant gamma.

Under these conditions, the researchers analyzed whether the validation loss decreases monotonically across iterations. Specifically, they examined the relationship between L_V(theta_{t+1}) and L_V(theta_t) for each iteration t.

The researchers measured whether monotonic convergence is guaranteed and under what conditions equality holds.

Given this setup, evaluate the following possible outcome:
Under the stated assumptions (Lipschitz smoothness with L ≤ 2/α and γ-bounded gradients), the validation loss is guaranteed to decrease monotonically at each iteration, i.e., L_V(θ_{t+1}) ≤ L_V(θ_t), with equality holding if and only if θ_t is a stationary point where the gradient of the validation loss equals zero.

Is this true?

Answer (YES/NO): NO